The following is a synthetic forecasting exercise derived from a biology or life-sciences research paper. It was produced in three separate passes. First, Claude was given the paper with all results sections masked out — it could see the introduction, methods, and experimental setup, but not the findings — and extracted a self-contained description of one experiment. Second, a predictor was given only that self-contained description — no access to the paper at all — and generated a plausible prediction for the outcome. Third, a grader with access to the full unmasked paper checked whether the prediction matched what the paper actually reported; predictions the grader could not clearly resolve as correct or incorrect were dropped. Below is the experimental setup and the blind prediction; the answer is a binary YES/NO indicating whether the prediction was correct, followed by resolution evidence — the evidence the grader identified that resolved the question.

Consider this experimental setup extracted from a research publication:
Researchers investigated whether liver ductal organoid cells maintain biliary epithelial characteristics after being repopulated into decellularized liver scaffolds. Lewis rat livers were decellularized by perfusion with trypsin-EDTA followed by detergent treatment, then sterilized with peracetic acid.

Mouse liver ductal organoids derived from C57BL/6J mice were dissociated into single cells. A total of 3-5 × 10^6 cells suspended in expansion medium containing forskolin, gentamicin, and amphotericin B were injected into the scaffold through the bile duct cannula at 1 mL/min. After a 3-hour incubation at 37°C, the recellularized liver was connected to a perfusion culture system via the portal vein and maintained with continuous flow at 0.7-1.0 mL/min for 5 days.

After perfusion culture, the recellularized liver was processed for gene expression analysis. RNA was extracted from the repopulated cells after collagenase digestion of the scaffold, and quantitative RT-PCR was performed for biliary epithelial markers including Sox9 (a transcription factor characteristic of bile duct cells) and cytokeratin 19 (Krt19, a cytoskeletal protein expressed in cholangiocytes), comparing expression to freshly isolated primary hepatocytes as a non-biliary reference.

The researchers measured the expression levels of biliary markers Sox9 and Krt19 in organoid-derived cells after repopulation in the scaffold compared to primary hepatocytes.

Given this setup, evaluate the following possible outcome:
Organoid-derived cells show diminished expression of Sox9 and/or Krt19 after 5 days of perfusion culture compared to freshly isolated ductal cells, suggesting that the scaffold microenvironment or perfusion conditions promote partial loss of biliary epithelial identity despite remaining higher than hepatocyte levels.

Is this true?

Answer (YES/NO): NO